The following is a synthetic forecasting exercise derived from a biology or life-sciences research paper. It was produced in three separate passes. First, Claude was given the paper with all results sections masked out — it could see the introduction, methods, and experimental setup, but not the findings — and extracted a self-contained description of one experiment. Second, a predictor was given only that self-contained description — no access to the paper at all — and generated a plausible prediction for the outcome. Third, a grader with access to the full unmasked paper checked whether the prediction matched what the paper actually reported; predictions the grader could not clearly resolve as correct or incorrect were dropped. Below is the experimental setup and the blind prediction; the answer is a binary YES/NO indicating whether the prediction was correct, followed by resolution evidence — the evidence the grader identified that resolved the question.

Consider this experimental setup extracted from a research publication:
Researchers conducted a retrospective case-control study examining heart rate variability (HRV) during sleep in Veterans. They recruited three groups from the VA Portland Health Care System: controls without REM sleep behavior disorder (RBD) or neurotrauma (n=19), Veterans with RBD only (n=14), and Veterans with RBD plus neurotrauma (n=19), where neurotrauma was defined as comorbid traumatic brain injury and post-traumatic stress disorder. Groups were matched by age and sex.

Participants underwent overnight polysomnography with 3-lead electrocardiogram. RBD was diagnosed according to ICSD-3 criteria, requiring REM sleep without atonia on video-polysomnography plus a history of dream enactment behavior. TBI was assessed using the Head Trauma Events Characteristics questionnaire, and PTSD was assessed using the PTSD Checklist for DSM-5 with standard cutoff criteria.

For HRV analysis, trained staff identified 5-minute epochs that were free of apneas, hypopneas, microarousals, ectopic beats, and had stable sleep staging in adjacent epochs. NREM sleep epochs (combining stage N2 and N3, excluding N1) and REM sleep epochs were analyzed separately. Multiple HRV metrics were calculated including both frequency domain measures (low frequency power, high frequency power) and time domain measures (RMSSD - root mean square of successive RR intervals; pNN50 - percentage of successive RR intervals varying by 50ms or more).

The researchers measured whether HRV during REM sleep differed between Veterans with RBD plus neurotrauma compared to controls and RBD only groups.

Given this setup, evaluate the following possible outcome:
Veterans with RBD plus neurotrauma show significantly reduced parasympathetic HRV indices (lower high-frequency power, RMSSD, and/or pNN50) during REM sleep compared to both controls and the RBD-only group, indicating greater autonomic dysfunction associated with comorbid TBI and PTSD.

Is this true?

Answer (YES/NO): NO